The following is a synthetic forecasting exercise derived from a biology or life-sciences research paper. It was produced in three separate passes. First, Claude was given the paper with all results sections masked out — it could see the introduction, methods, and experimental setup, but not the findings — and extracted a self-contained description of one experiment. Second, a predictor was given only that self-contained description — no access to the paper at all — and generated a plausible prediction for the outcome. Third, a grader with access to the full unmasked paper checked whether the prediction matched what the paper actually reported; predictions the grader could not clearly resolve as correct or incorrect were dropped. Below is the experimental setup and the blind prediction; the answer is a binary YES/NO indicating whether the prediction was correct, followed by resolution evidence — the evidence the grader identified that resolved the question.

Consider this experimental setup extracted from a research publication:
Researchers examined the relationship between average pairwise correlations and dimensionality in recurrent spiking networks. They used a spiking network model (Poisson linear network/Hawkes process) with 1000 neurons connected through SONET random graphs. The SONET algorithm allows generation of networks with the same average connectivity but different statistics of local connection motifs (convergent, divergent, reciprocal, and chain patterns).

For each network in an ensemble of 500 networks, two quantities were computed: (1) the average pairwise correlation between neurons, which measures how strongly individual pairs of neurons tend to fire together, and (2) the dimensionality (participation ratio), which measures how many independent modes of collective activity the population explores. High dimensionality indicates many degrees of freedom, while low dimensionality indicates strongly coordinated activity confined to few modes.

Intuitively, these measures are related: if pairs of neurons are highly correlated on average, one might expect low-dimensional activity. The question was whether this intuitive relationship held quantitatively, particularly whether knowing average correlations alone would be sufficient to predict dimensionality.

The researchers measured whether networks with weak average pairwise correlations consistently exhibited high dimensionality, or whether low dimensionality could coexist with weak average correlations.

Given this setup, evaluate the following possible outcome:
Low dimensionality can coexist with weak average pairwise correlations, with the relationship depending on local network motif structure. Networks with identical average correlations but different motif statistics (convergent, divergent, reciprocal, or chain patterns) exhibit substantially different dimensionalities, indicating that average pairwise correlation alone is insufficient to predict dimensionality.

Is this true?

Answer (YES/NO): YES